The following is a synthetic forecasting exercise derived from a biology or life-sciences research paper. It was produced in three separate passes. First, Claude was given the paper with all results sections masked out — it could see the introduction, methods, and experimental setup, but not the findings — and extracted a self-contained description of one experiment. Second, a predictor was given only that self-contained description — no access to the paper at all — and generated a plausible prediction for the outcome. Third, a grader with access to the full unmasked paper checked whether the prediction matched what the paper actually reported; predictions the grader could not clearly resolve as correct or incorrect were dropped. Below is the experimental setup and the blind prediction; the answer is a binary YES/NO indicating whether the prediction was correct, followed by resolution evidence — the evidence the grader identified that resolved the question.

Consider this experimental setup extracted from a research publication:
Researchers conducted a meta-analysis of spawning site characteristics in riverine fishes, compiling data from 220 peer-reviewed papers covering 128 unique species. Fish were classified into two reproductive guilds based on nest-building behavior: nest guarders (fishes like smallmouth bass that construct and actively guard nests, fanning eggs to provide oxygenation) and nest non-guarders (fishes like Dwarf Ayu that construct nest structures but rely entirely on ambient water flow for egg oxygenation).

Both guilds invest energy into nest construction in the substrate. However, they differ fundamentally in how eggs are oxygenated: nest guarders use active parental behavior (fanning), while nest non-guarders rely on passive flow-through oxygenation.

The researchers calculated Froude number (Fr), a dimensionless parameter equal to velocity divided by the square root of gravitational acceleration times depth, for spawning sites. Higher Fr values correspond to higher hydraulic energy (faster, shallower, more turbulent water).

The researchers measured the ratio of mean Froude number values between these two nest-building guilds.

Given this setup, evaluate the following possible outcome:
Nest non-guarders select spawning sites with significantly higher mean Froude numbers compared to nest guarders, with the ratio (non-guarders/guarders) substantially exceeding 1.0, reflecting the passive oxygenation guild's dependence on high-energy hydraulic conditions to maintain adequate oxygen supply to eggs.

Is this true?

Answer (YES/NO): YES